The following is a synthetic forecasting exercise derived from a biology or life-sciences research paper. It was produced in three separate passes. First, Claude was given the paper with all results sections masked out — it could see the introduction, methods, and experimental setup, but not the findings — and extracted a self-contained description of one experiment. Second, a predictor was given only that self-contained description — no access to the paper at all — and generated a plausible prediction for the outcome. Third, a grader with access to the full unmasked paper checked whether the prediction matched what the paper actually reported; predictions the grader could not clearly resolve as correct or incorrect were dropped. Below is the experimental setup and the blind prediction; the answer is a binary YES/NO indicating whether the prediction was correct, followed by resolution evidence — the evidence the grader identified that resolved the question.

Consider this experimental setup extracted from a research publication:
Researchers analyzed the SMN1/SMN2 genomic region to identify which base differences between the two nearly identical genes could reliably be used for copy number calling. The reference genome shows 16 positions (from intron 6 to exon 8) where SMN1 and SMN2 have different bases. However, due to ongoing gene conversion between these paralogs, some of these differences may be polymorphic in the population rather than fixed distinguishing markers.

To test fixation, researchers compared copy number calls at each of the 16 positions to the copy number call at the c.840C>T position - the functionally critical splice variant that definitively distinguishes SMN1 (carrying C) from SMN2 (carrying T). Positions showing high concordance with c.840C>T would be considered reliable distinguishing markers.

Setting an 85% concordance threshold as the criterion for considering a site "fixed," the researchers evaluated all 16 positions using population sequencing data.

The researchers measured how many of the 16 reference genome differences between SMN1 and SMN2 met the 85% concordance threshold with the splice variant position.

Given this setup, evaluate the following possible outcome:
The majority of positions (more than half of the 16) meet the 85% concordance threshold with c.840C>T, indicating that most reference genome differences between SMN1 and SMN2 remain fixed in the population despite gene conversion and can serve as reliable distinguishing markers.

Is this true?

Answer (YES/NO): NO